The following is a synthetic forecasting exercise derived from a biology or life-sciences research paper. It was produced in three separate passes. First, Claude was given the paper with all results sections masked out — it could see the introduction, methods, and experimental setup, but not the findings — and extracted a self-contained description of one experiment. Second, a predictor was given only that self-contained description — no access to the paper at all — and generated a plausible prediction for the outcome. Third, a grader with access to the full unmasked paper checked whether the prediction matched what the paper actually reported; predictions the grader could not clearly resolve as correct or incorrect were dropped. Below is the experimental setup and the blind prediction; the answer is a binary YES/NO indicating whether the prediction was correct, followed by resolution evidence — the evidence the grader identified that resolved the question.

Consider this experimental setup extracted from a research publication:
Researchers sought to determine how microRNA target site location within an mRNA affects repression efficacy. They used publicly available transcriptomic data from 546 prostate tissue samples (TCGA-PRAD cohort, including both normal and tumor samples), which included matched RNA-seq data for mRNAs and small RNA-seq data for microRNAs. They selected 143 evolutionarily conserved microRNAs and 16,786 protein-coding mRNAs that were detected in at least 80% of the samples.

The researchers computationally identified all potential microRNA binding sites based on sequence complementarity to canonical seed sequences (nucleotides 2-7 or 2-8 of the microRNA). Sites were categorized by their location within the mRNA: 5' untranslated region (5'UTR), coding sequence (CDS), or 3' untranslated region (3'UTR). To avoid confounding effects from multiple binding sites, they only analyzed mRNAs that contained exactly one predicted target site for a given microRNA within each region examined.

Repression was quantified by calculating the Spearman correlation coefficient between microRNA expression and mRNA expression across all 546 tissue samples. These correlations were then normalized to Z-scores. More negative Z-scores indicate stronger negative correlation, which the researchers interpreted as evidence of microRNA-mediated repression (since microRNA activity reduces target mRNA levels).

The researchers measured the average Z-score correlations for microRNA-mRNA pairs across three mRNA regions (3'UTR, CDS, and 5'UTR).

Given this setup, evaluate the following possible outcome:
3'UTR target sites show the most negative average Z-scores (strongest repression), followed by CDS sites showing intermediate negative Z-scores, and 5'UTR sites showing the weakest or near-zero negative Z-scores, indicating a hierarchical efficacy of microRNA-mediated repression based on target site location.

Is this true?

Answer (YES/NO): YES